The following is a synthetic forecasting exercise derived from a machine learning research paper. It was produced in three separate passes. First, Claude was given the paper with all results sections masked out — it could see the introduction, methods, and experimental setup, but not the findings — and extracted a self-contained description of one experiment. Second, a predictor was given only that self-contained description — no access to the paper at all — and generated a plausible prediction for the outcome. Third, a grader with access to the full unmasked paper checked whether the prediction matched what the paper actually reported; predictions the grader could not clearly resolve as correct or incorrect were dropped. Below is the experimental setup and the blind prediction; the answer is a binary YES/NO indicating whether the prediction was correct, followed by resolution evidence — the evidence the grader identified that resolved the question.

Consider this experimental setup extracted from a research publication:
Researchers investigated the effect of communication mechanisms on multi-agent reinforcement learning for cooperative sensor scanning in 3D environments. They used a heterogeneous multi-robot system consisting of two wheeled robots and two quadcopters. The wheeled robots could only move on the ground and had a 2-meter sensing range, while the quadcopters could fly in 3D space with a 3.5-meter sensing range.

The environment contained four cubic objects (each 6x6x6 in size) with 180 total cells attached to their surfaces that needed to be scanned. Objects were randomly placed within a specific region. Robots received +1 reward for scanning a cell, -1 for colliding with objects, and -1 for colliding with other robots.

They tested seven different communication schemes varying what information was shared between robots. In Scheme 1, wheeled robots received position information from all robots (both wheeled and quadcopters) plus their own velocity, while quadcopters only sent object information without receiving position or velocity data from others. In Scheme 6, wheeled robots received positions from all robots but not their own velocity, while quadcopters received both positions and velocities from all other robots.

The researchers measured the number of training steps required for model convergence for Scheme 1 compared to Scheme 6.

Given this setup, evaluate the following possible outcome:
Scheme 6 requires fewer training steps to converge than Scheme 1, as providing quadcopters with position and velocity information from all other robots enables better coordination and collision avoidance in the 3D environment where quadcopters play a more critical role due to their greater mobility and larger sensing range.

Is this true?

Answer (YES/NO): NO